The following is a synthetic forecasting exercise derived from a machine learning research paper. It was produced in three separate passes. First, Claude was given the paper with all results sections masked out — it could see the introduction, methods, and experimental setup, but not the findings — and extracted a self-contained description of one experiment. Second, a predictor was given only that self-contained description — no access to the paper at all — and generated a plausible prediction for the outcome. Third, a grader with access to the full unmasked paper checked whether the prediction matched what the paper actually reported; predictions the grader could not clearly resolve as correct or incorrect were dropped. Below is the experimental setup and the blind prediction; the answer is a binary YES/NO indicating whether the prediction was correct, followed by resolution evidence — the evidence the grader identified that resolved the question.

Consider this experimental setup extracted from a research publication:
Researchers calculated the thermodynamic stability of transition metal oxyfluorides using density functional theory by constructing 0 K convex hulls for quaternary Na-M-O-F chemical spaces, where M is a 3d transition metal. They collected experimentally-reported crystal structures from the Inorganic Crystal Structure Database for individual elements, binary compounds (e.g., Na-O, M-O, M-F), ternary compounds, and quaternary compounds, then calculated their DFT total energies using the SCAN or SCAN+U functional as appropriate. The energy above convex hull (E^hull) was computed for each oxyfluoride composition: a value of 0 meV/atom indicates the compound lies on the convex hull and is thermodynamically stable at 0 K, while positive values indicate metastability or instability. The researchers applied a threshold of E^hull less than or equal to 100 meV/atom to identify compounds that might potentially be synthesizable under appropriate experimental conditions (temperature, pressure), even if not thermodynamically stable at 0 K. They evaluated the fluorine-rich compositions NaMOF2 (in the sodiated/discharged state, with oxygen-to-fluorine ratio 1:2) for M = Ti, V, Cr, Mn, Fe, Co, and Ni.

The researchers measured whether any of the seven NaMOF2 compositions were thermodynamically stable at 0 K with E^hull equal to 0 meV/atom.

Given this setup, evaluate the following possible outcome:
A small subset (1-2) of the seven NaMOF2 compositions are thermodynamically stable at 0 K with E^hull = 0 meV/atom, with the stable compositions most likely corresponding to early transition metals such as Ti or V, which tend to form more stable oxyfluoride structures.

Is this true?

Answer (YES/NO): NO